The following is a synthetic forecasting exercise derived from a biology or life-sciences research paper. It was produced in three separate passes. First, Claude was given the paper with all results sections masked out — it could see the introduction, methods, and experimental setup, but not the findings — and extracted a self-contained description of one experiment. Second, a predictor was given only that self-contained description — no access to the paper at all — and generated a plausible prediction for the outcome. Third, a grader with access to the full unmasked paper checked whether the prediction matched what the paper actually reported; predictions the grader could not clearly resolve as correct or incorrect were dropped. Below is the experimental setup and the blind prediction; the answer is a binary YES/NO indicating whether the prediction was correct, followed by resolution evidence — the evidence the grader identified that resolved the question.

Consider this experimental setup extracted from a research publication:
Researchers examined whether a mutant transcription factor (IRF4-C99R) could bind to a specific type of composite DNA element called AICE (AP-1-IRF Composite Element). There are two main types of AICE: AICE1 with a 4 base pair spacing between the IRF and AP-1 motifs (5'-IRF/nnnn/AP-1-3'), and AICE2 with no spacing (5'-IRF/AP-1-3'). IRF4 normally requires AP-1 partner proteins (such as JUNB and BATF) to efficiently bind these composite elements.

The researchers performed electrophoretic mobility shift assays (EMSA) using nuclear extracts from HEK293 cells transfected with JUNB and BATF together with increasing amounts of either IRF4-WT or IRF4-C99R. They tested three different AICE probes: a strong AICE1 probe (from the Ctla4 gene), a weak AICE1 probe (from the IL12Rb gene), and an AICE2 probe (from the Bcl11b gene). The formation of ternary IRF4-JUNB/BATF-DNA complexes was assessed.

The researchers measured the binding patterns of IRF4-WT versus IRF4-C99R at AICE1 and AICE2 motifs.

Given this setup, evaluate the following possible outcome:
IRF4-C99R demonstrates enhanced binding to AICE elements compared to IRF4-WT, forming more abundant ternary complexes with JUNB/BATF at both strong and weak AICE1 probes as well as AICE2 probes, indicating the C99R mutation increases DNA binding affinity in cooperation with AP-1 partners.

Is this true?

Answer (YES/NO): NO